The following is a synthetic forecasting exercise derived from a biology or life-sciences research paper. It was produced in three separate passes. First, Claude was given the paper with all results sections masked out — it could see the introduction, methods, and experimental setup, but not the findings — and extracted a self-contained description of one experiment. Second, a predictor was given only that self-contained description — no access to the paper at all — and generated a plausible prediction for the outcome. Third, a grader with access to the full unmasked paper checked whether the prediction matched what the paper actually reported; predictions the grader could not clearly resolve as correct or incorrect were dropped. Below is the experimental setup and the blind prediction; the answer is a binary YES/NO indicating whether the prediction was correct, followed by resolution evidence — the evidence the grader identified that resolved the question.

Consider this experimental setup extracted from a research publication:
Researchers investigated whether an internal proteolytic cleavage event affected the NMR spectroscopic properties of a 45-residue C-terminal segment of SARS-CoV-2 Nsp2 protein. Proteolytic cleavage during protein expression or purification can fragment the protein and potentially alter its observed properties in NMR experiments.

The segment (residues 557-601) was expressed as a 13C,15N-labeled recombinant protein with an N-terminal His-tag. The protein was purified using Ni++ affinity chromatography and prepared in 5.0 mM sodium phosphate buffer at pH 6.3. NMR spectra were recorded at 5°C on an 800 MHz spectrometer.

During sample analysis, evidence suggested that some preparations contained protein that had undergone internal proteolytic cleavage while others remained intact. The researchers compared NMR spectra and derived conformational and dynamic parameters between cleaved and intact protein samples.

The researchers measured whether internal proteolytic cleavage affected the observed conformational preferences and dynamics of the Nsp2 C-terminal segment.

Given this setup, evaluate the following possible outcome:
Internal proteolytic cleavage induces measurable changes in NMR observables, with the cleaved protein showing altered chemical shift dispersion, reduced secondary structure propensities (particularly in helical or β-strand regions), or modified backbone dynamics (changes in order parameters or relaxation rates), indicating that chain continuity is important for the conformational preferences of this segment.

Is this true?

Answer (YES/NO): NO